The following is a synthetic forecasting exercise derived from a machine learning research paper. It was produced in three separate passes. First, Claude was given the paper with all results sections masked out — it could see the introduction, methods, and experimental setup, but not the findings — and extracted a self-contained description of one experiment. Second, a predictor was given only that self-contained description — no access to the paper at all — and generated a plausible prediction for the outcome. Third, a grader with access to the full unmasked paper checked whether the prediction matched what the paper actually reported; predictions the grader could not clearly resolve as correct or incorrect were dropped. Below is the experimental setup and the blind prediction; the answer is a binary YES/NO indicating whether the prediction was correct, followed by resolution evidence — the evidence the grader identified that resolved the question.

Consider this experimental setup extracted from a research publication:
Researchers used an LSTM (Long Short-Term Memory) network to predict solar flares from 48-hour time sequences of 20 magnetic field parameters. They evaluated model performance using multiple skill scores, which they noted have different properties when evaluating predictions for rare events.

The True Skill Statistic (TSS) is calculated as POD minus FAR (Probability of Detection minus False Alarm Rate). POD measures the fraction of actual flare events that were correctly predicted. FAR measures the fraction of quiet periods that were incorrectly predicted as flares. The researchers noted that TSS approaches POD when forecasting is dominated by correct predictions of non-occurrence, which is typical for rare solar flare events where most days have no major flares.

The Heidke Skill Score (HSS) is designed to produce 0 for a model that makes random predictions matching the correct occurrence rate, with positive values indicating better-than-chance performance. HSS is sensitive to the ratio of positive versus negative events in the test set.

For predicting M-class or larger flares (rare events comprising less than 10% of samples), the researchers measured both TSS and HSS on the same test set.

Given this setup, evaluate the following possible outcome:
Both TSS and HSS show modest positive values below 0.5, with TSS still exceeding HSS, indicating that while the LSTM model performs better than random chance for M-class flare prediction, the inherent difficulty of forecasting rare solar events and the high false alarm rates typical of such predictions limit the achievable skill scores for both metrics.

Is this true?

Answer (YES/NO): NO